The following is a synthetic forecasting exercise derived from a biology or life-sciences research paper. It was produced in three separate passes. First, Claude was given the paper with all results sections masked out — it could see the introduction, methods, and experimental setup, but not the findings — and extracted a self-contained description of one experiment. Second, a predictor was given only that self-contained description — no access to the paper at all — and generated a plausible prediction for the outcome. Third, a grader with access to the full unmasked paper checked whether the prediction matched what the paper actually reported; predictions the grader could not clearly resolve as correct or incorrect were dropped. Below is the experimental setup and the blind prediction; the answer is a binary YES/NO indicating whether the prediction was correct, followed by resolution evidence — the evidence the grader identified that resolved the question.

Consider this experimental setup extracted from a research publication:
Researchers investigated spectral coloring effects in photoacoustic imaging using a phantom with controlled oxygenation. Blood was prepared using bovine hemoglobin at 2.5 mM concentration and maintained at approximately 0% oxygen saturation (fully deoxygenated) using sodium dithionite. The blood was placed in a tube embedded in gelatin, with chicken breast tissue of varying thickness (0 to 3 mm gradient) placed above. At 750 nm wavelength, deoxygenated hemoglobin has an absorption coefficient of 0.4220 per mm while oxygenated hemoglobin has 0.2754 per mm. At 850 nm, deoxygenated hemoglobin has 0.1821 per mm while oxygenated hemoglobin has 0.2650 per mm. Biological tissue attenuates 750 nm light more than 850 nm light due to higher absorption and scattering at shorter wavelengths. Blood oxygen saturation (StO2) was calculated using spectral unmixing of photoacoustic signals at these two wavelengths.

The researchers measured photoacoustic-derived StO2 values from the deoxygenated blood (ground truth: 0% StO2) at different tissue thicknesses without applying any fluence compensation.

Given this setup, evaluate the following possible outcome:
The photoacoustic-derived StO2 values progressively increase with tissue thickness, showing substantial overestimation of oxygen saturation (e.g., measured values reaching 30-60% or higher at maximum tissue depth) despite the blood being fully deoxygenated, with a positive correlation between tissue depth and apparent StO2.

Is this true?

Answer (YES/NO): NO